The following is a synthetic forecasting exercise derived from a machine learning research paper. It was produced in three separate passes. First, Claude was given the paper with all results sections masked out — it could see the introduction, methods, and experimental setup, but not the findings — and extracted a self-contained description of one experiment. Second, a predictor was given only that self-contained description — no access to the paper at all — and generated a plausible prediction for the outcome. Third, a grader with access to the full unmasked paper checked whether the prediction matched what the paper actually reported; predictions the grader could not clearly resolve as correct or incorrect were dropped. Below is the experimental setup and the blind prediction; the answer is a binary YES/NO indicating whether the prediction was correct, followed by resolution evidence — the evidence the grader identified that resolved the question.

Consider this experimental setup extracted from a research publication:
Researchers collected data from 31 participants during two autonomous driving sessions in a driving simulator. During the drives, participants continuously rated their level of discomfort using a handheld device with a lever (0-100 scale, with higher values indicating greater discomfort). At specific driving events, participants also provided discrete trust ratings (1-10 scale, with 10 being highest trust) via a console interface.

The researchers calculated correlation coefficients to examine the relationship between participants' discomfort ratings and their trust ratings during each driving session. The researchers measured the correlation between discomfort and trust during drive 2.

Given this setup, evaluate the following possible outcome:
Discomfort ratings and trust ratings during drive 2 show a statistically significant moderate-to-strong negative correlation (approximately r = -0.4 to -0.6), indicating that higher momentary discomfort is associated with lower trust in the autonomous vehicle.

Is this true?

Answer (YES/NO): NO